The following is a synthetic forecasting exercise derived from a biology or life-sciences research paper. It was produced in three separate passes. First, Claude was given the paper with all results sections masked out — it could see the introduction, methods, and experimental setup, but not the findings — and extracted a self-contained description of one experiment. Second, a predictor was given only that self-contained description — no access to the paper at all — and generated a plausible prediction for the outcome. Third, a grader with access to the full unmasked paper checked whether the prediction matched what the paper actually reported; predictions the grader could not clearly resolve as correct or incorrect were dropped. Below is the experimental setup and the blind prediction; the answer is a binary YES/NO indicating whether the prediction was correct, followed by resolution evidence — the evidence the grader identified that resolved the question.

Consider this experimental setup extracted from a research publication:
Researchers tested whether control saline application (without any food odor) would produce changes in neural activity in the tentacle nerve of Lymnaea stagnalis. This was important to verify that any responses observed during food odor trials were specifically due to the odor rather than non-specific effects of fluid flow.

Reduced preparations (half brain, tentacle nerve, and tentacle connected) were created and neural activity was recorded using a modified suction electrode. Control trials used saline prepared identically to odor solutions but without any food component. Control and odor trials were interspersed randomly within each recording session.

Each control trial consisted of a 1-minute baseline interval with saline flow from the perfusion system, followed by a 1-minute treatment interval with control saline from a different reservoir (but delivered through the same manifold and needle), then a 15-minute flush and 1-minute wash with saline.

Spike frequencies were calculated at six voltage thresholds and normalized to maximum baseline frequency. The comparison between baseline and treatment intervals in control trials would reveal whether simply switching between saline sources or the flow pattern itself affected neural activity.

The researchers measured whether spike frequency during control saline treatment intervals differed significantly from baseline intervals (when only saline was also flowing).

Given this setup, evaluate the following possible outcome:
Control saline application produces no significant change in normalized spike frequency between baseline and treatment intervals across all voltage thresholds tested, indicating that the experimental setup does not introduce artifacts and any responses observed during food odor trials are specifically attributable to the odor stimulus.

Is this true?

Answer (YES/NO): YES